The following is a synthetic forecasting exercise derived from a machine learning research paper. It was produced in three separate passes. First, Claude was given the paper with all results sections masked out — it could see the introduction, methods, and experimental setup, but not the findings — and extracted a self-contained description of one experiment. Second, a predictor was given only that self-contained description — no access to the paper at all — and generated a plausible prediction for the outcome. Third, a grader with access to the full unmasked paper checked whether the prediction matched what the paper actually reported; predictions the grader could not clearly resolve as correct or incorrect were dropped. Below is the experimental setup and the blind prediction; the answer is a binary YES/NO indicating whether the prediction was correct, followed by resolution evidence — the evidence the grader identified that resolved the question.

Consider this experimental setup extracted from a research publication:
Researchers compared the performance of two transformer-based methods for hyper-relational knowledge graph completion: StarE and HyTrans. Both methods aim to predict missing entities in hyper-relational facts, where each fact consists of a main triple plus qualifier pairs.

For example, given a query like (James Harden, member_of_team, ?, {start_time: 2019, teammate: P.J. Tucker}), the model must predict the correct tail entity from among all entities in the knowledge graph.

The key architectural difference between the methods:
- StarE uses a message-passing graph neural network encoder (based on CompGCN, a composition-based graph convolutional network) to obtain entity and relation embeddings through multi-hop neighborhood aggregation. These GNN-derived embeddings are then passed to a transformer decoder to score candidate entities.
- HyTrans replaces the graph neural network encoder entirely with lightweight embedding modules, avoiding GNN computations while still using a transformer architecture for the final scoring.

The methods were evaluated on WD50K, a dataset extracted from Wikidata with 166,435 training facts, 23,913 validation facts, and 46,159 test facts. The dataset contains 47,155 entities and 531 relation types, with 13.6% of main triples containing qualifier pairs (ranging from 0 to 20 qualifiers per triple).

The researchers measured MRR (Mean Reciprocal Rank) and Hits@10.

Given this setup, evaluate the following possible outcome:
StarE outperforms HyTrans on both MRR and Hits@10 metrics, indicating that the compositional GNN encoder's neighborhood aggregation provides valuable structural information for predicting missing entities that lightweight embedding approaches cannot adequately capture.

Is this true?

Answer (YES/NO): NO